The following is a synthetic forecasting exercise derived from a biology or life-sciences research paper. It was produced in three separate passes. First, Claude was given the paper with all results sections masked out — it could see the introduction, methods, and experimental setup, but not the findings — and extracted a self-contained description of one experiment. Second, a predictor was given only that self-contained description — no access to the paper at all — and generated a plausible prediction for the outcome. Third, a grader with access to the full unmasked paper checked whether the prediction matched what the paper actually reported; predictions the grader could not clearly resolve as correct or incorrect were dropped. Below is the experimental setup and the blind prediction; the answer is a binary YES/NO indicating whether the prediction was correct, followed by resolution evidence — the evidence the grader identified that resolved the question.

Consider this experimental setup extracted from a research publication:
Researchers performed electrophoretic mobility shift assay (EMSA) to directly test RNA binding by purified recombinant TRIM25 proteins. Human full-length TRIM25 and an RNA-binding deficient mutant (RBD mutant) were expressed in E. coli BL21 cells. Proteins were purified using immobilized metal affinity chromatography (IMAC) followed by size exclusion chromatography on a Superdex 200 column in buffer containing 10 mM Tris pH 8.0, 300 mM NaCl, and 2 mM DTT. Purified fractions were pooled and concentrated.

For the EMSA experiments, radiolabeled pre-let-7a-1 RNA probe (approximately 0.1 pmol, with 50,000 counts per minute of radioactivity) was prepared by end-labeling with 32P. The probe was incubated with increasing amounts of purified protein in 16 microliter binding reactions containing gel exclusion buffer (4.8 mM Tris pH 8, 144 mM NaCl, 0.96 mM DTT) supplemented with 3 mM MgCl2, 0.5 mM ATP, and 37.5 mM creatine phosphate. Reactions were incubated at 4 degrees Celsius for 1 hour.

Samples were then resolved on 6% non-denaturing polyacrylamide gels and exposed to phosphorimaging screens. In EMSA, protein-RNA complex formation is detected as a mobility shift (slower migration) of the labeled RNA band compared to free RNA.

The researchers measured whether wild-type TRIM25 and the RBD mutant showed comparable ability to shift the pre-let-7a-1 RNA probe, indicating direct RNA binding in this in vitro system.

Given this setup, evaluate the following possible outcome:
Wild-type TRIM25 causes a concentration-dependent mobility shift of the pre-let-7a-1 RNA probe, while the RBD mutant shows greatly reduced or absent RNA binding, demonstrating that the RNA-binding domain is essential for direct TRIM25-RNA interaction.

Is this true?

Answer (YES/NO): YES